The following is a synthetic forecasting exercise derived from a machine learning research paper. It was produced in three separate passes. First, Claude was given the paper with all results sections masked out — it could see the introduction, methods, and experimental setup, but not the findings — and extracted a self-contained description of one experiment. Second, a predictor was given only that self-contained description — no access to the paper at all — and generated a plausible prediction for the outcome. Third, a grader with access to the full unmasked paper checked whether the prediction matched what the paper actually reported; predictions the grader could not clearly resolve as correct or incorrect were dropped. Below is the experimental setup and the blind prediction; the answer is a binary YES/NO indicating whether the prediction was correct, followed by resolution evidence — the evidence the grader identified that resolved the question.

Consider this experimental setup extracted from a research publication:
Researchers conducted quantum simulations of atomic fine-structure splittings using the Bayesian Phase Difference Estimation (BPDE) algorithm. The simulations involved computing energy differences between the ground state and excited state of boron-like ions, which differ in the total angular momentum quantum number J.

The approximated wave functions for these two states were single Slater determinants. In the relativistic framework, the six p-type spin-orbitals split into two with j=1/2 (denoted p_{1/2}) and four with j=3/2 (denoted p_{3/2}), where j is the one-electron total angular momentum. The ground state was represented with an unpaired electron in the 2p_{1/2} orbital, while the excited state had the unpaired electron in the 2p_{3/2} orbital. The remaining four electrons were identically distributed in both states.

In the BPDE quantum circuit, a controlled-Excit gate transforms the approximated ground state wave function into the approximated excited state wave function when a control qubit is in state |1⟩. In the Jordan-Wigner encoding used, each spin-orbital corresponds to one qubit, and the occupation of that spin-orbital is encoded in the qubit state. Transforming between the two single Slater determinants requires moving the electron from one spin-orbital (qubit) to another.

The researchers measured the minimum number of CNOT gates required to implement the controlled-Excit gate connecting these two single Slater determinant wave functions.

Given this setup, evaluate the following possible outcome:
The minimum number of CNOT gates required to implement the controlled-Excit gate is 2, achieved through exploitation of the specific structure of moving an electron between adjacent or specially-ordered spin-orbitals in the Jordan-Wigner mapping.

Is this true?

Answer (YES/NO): YES